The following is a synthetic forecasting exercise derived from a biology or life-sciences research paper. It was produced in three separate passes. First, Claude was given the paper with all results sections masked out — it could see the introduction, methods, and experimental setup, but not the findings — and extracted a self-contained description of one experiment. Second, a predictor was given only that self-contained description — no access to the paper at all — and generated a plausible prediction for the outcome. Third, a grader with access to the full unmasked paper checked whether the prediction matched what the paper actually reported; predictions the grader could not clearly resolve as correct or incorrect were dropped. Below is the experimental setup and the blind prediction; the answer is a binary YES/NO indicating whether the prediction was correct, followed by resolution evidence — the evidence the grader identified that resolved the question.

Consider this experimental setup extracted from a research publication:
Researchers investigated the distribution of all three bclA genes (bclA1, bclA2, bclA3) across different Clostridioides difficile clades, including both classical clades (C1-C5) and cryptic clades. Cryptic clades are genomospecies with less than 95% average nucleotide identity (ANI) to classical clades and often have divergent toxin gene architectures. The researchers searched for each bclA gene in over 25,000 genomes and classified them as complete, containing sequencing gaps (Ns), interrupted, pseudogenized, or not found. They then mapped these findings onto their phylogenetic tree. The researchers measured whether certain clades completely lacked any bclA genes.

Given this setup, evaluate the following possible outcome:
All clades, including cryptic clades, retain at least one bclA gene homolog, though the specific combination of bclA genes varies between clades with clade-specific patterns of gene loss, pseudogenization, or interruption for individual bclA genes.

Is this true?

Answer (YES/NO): NO